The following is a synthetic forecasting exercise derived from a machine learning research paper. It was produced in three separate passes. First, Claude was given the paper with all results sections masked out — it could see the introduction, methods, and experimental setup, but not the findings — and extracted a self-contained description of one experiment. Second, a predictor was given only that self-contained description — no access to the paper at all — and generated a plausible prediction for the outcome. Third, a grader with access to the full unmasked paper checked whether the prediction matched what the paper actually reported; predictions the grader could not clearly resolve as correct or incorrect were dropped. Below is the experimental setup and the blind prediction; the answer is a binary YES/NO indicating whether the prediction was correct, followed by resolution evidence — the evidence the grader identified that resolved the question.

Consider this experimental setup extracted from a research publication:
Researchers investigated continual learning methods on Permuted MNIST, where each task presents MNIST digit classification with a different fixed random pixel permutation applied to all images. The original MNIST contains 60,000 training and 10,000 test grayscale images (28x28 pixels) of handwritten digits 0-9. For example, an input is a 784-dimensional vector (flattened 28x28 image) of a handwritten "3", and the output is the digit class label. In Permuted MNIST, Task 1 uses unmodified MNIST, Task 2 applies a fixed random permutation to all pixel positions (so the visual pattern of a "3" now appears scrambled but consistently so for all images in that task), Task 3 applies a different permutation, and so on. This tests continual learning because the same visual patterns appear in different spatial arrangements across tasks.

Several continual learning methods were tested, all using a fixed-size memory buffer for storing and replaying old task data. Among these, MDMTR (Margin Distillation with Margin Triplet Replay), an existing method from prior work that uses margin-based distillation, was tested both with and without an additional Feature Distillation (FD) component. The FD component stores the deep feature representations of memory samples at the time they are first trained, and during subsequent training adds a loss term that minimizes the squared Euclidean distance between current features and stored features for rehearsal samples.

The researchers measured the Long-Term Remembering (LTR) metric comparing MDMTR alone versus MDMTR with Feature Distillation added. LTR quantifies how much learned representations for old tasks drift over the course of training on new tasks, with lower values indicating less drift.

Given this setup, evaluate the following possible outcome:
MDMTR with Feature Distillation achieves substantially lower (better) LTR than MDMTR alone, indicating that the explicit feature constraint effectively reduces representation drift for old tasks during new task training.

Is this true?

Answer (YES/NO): YES